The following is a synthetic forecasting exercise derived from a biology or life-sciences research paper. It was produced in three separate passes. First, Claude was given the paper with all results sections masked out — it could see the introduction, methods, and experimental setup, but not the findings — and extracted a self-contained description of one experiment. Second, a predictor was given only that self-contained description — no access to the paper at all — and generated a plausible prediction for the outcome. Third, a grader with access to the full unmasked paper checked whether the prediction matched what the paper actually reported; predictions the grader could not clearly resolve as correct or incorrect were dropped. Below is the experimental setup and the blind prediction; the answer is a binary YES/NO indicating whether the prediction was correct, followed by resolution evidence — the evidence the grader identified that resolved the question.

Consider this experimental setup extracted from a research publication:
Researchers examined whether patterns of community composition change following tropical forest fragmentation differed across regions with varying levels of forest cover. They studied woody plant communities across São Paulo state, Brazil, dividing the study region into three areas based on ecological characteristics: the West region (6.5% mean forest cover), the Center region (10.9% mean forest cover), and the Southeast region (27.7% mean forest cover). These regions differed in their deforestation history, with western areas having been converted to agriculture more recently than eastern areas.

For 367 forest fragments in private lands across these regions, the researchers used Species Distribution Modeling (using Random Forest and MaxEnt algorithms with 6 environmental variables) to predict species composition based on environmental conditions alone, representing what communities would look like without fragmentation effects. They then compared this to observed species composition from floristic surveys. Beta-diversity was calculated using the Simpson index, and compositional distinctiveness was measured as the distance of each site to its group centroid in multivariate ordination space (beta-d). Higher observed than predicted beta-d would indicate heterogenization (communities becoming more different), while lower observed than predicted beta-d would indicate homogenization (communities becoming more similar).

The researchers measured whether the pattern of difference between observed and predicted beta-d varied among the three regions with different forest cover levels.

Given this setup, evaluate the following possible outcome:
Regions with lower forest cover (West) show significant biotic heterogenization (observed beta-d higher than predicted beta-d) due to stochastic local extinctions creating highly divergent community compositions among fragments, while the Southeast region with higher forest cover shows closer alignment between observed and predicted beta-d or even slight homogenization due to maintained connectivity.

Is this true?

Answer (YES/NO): NO